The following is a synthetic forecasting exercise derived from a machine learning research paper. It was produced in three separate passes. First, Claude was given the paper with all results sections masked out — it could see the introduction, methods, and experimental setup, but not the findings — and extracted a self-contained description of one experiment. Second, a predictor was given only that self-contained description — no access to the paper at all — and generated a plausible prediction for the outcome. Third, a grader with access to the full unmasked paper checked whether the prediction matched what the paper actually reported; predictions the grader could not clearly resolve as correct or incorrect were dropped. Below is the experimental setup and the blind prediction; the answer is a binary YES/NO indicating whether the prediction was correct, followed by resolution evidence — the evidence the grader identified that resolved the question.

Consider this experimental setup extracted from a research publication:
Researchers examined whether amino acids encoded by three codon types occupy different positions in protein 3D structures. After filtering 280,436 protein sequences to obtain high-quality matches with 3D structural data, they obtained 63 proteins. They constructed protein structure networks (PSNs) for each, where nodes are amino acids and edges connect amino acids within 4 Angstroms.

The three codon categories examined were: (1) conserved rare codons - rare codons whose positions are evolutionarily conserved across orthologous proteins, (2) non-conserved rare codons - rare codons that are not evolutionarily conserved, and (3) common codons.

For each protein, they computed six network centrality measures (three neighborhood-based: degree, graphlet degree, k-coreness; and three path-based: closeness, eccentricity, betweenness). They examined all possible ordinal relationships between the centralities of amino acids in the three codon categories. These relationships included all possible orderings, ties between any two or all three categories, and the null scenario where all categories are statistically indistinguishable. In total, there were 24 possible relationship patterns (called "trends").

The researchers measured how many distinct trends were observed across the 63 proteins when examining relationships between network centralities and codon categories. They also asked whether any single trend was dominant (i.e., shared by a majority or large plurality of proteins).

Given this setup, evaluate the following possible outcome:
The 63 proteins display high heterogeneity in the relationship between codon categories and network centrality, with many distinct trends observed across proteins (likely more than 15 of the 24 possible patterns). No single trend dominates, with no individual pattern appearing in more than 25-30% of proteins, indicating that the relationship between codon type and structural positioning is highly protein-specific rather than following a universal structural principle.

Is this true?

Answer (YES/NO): YES